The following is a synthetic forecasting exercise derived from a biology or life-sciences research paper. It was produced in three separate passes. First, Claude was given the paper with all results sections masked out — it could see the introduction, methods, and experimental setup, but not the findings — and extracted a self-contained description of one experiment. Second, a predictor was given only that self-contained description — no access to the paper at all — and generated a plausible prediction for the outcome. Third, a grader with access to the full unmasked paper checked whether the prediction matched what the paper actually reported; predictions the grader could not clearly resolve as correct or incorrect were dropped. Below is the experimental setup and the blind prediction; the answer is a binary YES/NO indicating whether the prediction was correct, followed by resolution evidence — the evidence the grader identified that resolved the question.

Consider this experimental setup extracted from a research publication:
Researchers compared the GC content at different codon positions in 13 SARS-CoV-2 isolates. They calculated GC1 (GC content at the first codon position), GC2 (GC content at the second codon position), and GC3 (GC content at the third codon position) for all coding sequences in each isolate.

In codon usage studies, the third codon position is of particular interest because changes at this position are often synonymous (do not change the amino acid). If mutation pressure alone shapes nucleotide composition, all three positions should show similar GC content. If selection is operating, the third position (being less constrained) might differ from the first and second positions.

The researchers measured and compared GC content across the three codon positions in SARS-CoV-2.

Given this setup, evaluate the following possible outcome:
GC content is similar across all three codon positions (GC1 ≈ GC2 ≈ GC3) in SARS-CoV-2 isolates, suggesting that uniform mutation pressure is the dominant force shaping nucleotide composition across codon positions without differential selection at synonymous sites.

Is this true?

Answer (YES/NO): NO